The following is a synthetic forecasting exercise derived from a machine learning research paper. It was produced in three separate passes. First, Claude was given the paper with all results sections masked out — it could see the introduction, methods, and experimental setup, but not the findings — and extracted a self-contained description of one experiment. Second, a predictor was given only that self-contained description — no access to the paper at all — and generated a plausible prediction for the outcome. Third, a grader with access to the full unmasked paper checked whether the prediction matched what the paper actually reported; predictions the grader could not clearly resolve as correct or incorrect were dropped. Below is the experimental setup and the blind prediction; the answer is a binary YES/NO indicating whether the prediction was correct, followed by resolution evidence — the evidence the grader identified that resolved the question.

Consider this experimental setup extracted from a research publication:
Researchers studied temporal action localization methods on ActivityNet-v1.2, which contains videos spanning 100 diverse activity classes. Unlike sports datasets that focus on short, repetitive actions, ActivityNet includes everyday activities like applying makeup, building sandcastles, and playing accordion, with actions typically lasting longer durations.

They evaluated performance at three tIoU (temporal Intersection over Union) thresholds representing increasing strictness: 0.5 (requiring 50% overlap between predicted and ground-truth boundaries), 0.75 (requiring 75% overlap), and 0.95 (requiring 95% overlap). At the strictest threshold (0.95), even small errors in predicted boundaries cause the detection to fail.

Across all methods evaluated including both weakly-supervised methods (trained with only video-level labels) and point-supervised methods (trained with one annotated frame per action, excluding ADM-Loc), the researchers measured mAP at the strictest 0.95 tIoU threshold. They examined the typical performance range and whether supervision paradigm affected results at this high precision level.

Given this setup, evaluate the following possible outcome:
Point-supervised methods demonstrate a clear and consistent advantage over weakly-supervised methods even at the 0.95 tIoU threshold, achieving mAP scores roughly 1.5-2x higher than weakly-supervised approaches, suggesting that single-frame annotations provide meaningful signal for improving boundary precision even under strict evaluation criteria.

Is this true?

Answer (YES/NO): NO